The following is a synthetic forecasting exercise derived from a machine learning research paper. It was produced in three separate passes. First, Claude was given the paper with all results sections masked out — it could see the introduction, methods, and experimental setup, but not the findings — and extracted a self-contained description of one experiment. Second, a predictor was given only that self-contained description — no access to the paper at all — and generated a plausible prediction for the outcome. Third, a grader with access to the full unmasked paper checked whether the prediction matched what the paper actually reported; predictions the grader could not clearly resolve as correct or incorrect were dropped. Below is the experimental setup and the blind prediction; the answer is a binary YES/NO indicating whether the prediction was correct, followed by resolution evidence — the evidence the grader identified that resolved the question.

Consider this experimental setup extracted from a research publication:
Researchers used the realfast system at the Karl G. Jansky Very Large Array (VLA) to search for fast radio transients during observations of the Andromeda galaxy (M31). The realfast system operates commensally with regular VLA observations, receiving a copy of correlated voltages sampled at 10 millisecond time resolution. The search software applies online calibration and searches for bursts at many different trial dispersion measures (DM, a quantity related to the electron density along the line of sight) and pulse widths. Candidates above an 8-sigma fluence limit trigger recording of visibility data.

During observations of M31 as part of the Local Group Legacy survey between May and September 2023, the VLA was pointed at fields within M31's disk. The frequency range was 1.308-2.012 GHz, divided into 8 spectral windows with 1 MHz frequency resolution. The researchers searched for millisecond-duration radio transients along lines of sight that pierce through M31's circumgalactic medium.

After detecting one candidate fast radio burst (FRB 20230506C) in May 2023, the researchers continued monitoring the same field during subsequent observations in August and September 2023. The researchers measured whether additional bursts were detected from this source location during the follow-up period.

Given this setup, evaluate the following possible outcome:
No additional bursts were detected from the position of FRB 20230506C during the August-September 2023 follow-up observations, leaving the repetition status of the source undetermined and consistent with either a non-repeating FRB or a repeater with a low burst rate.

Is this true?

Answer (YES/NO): NO